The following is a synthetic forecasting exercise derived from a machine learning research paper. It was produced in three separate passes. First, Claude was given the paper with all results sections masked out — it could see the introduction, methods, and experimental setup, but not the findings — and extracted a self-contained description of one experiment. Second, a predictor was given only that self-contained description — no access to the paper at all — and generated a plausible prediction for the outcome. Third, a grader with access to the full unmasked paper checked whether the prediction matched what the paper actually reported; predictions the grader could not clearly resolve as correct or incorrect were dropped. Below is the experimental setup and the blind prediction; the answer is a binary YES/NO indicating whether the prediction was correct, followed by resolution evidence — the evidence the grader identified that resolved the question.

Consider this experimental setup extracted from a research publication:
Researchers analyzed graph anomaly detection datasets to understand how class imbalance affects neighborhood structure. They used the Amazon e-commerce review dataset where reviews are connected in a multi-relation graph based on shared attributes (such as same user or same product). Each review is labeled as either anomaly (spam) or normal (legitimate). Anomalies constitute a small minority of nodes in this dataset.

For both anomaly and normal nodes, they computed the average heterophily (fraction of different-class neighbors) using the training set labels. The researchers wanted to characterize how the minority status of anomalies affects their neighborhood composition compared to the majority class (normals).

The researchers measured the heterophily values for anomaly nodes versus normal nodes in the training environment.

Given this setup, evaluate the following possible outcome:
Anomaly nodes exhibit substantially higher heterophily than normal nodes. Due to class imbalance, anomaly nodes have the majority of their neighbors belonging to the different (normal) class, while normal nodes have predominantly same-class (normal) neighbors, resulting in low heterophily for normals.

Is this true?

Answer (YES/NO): YES